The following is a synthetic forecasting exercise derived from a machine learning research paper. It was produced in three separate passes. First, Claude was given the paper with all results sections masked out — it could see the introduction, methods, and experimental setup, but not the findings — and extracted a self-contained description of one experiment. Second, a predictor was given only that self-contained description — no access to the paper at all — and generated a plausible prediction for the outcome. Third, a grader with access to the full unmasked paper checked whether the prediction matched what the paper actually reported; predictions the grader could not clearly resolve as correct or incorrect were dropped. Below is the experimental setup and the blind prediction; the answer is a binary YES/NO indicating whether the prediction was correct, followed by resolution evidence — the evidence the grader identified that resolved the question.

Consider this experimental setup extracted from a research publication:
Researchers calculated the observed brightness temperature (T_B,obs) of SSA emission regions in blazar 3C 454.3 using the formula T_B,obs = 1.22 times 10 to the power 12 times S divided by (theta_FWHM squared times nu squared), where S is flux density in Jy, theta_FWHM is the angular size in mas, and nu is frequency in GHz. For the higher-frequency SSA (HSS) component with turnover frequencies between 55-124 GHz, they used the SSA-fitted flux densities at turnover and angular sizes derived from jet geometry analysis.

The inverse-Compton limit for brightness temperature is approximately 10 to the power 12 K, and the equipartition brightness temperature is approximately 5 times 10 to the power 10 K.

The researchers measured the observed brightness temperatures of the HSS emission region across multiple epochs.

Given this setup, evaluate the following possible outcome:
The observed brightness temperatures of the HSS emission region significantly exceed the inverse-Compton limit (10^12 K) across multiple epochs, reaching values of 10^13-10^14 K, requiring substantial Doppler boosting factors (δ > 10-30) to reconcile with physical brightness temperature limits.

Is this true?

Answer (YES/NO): NO